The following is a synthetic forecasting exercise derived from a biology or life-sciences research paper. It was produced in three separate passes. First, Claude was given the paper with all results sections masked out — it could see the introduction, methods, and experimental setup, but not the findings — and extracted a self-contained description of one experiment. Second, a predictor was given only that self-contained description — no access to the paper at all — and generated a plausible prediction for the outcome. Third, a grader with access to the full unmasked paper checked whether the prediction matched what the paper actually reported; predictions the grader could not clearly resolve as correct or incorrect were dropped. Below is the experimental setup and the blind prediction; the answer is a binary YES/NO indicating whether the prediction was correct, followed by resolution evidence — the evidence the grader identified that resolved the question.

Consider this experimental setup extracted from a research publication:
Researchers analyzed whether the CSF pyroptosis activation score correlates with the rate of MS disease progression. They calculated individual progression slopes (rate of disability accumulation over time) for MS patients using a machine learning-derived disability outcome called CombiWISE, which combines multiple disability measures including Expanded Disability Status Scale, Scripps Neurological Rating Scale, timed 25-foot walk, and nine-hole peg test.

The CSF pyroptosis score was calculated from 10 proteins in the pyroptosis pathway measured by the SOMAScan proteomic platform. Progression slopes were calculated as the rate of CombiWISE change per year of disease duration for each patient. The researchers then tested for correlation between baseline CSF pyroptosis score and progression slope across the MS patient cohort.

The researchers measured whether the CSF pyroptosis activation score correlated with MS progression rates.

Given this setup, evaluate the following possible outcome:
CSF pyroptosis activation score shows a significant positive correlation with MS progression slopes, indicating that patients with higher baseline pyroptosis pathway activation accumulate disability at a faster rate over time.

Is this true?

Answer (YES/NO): YES